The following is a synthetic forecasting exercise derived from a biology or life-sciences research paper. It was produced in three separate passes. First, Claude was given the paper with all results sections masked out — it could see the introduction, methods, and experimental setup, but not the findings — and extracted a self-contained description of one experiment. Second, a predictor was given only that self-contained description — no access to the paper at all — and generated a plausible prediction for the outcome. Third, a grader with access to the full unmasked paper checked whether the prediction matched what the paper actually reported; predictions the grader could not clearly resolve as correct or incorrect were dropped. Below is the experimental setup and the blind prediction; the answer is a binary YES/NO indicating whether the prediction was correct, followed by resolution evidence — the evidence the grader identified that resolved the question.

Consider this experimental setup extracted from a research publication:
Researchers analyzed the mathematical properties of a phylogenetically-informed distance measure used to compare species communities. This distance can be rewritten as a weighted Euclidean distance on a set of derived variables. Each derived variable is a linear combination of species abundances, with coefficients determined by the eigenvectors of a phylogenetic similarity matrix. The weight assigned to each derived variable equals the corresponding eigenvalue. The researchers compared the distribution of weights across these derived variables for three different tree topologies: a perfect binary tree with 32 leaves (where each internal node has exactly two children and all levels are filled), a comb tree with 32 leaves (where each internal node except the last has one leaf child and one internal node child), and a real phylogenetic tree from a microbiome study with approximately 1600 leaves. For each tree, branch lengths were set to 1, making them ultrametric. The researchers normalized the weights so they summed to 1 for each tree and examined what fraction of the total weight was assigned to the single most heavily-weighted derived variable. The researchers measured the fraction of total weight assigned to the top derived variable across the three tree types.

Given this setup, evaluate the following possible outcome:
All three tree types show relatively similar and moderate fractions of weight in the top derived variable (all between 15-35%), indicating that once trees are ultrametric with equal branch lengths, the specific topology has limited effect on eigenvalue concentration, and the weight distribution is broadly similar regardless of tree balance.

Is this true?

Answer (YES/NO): NO